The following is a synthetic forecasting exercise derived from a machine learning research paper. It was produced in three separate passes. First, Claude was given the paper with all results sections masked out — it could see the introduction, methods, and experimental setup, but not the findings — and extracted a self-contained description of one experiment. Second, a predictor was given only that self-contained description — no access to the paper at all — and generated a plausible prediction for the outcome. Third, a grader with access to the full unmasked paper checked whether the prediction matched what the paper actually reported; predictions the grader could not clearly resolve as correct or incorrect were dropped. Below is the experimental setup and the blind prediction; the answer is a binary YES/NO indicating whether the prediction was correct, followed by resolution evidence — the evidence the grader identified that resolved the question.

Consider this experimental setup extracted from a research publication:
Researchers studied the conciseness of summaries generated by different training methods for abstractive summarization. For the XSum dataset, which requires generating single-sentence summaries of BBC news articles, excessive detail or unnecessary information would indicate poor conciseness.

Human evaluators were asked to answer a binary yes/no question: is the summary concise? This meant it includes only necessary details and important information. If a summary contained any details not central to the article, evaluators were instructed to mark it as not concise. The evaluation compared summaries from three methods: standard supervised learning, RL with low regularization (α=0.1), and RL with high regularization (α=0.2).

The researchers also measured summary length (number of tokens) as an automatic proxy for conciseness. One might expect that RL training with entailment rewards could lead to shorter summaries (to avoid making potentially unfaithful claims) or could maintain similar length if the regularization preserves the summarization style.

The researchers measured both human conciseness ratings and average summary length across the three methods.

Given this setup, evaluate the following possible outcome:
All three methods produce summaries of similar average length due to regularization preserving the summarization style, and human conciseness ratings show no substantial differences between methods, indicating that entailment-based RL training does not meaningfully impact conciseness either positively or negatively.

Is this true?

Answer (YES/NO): NO